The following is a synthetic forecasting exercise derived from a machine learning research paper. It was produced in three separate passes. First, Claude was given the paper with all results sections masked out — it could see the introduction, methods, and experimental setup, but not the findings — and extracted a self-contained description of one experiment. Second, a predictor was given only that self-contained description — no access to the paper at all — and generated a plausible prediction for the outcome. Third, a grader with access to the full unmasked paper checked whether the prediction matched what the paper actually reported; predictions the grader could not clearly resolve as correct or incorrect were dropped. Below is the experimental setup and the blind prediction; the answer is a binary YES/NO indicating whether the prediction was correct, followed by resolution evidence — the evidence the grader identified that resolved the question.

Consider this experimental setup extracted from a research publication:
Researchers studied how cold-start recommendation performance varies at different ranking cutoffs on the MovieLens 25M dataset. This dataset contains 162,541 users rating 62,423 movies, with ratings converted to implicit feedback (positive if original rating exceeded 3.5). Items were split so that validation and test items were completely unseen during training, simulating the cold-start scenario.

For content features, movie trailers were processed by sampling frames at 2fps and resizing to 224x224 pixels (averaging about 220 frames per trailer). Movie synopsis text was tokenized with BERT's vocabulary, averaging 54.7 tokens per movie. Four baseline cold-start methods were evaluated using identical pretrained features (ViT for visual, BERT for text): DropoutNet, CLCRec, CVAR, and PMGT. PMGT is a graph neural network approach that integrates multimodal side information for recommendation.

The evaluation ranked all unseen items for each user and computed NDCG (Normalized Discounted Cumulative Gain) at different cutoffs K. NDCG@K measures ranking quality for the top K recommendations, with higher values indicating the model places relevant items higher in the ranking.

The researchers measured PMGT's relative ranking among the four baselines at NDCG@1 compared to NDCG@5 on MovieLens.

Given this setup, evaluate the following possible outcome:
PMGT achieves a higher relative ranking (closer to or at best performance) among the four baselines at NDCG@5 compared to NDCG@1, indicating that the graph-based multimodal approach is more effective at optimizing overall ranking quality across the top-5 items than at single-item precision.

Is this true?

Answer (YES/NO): NO